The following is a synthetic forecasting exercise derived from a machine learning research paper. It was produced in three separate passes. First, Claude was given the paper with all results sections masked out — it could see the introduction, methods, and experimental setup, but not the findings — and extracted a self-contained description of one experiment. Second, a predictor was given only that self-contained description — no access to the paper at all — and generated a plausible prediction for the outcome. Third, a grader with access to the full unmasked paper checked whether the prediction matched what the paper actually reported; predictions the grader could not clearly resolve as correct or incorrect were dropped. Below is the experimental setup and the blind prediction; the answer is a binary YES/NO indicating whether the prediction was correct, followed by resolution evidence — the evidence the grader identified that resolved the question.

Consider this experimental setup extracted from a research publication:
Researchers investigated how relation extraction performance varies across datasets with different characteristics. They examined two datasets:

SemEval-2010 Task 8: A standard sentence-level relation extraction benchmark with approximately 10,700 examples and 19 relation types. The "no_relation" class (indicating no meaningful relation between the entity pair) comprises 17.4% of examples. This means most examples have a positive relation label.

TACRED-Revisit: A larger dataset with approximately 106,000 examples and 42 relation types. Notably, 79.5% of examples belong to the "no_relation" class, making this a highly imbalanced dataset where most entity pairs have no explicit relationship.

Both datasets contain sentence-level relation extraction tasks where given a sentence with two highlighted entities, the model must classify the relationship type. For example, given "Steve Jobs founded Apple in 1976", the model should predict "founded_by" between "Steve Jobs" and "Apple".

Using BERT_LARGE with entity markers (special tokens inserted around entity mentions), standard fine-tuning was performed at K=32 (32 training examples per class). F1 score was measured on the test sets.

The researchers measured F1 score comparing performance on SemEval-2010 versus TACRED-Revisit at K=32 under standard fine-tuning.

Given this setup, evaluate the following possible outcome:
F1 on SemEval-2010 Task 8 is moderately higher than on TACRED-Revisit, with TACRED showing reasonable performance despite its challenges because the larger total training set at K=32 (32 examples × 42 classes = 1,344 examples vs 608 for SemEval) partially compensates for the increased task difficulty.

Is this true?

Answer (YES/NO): NO